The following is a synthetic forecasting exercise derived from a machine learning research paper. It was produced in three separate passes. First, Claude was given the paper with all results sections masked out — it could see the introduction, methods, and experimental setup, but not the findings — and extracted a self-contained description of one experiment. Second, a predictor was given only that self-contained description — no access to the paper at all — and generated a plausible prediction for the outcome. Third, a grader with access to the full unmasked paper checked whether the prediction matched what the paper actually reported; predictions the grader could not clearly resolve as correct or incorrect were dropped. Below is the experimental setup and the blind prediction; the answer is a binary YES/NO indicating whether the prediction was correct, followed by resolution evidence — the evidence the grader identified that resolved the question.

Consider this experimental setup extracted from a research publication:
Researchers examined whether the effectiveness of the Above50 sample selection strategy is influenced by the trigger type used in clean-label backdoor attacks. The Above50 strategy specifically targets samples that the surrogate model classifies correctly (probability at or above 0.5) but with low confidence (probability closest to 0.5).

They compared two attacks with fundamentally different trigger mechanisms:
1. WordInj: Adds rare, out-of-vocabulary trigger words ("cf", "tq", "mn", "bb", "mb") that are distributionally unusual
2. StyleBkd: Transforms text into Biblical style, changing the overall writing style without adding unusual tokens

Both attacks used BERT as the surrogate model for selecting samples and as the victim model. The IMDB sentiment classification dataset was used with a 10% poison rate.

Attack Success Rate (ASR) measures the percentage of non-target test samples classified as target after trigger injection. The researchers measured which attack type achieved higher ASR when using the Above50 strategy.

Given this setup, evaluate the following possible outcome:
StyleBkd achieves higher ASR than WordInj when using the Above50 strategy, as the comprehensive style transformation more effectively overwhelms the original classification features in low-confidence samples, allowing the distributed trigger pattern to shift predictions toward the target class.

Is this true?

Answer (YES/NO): YES